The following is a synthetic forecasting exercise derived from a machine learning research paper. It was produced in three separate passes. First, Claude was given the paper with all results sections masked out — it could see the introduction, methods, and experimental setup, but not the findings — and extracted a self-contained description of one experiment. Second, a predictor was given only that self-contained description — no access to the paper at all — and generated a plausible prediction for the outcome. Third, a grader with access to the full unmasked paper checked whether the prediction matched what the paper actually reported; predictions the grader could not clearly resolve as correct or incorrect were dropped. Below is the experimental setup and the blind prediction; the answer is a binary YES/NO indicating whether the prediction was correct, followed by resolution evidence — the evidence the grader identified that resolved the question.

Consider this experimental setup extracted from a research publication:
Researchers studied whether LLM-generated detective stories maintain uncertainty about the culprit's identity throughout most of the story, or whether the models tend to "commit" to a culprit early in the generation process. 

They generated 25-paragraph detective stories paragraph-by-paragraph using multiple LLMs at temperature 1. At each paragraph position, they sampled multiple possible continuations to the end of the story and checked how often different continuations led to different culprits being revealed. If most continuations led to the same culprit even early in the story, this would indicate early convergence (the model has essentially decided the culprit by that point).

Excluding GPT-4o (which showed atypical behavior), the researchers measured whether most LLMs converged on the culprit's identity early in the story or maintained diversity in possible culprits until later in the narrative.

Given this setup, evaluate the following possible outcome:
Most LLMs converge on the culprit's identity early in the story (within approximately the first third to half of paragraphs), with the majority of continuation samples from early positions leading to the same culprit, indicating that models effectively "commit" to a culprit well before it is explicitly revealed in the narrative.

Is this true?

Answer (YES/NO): NO